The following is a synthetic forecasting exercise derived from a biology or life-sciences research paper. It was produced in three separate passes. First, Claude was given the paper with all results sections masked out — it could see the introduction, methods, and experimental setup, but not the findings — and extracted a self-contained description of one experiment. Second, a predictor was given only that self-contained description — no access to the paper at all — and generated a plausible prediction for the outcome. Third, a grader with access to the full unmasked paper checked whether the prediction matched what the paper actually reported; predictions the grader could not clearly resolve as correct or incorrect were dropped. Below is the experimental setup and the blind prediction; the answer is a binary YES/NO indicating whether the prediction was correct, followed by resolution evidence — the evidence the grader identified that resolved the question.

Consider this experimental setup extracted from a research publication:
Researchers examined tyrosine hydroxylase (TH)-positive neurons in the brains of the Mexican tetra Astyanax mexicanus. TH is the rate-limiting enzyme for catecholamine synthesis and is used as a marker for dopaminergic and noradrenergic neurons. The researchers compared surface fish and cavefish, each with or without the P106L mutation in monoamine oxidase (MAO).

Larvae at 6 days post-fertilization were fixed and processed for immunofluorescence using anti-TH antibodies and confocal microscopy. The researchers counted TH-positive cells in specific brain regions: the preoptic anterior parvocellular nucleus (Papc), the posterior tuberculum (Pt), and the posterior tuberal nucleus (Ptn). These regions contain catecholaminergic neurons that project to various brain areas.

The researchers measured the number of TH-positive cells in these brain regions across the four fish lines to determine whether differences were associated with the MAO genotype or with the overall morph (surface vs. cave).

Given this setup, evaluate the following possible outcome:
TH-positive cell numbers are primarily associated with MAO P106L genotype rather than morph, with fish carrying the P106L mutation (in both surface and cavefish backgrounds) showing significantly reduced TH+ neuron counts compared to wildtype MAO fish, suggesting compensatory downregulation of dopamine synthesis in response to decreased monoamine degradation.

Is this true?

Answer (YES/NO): NO